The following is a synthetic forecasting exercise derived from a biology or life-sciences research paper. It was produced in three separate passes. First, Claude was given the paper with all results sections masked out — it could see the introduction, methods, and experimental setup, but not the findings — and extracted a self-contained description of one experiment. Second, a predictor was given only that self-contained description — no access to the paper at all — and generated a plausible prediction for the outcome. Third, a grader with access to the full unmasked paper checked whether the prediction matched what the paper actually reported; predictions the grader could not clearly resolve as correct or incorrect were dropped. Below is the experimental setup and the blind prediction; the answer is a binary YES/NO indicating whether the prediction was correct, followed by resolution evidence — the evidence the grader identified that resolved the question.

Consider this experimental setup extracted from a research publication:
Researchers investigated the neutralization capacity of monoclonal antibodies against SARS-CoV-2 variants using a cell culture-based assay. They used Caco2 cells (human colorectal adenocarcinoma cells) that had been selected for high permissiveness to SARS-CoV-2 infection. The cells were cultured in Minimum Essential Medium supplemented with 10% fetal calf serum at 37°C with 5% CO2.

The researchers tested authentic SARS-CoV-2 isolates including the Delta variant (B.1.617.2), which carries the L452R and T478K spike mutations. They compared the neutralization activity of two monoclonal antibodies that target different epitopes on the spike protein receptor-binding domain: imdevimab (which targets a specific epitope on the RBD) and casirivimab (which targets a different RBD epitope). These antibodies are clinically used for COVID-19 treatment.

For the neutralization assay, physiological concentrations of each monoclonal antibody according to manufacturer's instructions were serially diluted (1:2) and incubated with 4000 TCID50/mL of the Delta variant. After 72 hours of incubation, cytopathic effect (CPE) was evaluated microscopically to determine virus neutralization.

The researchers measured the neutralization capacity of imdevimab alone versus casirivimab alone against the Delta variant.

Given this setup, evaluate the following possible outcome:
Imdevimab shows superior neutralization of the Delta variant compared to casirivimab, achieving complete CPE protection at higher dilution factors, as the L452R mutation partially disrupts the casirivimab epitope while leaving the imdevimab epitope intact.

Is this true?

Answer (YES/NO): NO